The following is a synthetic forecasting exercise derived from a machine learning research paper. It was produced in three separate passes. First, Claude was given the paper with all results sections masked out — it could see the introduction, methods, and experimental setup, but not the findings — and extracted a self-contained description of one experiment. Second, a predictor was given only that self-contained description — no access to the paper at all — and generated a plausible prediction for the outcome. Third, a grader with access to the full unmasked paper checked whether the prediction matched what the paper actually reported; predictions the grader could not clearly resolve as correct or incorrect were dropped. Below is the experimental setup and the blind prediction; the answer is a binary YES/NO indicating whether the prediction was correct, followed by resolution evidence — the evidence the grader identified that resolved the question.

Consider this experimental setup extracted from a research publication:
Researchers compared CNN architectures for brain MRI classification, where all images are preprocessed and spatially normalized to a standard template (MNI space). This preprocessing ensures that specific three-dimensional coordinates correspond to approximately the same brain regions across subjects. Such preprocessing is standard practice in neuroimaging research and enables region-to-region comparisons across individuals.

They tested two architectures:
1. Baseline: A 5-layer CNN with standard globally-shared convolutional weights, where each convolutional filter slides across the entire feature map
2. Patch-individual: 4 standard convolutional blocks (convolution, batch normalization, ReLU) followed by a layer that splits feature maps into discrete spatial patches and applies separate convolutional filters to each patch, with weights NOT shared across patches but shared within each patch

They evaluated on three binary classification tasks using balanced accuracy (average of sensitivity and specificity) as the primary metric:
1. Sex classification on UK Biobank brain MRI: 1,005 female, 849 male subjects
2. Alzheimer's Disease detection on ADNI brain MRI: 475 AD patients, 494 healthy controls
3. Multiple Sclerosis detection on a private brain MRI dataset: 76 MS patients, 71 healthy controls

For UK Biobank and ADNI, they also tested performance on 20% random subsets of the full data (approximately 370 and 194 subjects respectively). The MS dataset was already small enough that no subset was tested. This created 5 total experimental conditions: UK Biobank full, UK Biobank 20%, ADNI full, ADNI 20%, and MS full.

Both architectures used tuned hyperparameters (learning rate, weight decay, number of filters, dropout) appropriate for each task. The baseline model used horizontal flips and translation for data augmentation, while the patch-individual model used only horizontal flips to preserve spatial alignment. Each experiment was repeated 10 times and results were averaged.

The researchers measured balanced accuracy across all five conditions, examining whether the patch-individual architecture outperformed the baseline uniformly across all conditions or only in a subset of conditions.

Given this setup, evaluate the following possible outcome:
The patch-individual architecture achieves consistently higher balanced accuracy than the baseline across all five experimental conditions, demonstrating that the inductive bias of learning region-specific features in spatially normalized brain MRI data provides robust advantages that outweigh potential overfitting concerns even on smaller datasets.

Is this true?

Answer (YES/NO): NO